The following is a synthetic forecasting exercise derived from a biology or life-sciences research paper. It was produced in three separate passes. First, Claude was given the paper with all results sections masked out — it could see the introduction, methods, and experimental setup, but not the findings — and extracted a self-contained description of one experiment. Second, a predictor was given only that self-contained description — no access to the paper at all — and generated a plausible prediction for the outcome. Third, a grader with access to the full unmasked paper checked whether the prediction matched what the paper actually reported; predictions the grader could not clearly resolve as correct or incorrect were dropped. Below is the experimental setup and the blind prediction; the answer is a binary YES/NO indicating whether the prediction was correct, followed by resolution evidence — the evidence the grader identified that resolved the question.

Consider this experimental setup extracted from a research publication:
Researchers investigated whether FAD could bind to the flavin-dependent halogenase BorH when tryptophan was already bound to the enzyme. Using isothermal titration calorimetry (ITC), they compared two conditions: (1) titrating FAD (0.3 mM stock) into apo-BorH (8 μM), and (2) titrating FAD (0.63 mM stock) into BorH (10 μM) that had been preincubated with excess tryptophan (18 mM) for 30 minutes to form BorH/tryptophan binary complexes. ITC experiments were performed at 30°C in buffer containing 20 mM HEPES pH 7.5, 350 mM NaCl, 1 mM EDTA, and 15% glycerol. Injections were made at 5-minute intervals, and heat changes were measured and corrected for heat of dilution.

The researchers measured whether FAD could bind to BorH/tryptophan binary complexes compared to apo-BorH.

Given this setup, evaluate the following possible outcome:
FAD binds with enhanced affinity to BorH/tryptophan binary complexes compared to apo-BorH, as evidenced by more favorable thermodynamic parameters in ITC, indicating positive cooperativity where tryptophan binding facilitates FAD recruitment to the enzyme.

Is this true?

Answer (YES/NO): NO